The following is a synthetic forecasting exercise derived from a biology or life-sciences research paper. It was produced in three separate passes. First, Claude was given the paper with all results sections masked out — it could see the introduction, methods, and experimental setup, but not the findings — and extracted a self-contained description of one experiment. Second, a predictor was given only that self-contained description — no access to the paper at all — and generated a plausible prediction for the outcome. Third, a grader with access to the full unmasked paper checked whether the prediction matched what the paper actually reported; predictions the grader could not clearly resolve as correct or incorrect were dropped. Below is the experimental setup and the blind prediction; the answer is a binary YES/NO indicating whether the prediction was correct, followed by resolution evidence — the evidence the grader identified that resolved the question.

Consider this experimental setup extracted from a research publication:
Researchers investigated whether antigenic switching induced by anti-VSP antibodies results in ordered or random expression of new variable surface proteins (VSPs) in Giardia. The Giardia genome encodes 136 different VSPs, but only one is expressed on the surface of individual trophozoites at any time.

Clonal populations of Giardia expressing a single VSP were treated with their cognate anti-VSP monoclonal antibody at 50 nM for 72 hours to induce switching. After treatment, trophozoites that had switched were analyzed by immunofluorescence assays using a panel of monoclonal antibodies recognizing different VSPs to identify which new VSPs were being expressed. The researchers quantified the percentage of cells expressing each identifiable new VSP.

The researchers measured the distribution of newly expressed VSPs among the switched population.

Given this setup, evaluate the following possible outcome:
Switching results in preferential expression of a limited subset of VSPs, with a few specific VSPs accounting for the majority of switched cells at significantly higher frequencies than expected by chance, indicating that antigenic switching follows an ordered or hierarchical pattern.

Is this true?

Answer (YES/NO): NO